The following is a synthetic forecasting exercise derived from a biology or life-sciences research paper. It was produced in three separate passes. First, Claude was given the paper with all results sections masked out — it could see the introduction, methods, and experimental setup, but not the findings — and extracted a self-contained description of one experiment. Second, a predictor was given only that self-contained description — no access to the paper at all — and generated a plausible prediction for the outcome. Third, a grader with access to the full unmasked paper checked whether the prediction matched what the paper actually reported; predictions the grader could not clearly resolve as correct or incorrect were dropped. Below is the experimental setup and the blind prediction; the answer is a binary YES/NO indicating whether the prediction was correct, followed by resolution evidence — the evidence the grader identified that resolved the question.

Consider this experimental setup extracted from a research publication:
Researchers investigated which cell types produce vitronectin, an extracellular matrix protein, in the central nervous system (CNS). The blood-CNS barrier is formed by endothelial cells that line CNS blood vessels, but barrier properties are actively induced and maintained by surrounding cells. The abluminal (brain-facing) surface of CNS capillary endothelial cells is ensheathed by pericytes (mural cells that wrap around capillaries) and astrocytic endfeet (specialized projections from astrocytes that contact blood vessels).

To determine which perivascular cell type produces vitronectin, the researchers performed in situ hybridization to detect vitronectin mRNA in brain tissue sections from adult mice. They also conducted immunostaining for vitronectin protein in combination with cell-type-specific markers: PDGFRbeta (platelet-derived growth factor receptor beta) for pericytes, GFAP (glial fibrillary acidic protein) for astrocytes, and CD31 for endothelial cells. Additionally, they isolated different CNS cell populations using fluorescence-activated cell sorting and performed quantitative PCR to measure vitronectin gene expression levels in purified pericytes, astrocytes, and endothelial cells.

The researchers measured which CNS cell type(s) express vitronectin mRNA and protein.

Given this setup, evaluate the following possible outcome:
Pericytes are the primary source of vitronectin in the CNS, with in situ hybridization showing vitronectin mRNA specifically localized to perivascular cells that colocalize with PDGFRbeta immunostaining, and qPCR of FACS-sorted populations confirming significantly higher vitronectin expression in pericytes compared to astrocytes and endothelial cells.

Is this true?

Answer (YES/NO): NO